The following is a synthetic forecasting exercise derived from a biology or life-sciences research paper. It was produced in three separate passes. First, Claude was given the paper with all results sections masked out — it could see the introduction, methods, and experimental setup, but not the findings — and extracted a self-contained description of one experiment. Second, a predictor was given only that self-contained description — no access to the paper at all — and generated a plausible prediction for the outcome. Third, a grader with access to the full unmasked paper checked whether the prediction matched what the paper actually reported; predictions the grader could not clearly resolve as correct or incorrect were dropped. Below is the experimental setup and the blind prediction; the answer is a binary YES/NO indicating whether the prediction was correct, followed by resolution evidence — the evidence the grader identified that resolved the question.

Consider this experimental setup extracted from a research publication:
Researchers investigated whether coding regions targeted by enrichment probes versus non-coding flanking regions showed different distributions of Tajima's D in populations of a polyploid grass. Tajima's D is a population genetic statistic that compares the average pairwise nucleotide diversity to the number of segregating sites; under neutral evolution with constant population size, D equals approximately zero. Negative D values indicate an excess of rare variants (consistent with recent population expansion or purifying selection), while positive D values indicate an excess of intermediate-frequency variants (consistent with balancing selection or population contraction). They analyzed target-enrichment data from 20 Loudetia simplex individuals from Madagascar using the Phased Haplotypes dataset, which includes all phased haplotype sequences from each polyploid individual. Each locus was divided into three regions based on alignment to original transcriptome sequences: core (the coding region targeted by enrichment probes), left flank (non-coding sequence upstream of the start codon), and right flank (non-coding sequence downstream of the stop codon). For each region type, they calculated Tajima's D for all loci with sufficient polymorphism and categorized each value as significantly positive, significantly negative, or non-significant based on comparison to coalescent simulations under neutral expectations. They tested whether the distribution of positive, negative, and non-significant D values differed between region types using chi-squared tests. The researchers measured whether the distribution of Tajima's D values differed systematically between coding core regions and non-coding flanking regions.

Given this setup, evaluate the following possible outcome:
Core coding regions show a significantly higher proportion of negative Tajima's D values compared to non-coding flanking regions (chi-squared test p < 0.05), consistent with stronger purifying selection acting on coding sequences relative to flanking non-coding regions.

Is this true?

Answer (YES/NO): NO